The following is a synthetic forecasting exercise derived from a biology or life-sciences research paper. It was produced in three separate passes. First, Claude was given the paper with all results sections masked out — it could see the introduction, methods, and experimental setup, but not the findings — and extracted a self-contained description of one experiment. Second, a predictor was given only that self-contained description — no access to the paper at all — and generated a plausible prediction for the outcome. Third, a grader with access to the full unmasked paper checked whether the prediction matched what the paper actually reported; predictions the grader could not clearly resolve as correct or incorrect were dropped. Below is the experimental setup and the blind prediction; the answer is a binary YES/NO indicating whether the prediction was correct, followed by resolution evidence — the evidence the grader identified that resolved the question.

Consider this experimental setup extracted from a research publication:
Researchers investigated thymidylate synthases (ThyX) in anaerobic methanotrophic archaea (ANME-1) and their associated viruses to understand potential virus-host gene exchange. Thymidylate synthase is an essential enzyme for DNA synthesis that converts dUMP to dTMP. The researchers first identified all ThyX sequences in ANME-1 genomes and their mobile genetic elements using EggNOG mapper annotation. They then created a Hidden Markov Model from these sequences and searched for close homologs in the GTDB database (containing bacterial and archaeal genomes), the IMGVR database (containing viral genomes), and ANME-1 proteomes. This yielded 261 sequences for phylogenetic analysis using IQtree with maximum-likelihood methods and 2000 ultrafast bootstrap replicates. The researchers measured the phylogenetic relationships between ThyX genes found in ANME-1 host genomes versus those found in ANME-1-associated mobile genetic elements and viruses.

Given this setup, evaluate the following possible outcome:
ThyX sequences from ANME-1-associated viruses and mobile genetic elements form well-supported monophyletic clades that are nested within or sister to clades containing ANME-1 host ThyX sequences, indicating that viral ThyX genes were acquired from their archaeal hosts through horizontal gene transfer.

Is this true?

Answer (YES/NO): NO